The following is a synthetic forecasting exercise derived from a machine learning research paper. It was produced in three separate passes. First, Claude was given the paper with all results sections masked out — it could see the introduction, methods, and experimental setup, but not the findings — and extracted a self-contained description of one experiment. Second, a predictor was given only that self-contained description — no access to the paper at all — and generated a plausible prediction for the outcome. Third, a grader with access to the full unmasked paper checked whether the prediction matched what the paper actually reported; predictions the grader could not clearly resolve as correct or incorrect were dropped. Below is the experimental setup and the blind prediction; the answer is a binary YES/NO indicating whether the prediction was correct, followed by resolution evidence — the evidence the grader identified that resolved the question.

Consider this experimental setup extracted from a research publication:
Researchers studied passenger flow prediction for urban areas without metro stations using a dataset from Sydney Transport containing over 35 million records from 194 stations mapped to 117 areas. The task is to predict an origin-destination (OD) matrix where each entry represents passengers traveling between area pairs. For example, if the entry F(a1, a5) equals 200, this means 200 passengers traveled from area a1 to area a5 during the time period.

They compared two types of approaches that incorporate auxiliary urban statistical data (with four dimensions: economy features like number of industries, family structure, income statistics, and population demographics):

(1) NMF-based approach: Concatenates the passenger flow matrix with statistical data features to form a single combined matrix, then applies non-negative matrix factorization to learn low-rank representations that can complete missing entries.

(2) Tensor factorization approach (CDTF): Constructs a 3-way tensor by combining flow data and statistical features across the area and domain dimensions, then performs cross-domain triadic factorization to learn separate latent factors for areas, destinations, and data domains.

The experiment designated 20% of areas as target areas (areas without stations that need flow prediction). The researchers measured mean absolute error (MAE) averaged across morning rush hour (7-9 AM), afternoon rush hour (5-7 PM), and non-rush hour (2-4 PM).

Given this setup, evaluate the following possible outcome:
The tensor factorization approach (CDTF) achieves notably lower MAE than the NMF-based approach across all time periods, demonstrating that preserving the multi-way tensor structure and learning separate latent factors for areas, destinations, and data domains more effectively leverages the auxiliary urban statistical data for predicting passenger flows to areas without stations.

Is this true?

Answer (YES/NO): YES